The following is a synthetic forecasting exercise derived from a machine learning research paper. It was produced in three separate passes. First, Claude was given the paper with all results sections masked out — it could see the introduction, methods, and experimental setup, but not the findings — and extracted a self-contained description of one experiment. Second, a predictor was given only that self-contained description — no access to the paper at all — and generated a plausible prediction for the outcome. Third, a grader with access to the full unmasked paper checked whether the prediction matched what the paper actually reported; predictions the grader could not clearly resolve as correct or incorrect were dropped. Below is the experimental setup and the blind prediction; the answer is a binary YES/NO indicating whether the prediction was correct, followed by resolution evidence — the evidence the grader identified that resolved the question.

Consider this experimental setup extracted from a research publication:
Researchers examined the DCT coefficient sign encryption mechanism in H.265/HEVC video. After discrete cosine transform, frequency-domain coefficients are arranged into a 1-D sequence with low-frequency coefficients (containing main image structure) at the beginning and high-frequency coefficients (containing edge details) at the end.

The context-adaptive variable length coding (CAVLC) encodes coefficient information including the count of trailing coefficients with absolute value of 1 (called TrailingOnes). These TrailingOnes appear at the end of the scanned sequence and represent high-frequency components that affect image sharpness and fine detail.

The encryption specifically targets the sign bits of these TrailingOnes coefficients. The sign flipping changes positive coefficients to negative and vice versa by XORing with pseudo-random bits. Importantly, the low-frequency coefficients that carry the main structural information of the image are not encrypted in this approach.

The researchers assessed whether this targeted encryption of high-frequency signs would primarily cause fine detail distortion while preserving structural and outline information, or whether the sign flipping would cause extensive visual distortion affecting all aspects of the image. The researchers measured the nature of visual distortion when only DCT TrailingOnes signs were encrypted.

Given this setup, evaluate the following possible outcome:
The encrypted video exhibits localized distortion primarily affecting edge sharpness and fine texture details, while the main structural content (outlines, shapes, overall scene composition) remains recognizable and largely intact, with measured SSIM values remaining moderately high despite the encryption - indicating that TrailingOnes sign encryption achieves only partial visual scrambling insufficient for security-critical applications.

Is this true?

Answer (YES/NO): NO